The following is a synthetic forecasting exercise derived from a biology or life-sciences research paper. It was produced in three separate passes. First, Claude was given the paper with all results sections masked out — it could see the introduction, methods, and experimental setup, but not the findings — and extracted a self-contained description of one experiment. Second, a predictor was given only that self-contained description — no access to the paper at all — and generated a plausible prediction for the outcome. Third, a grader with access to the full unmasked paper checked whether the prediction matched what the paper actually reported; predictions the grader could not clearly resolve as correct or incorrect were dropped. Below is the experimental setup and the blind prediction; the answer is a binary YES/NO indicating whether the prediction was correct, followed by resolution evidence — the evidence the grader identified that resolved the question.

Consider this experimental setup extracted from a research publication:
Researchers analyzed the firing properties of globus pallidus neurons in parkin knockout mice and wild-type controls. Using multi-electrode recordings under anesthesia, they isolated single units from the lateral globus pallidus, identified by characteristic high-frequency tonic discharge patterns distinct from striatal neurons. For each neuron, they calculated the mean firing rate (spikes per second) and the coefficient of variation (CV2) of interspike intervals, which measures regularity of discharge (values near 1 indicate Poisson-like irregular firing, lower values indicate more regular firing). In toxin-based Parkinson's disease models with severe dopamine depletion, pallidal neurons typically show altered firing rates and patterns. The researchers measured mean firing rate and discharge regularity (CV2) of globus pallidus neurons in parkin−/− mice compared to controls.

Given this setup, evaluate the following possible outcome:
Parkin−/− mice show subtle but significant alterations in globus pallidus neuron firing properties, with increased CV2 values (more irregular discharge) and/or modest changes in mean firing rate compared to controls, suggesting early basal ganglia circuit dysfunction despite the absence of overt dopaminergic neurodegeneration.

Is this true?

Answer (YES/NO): NO